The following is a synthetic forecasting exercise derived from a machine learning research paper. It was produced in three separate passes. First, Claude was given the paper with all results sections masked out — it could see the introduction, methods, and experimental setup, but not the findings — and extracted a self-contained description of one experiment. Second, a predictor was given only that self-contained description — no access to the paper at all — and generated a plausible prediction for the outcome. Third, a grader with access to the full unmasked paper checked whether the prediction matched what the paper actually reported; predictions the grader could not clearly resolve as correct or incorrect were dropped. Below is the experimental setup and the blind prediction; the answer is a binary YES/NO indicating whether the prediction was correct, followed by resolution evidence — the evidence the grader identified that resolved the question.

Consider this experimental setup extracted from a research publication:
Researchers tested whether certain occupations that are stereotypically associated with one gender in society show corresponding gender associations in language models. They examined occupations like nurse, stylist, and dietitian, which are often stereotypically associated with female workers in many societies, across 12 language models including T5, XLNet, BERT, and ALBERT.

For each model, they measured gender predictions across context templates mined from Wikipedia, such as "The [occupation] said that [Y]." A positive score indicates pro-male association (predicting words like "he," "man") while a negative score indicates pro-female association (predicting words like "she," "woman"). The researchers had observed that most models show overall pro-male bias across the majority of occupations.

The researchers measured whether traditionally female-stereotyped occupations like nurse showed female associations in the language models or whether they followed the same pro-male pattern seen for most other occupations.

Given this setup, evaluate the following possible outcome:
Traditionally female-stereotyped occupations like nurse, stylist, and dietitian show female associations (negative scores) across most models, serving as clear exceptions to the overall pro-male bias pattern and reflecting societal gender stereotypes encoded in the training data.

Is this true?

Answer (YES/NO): YES